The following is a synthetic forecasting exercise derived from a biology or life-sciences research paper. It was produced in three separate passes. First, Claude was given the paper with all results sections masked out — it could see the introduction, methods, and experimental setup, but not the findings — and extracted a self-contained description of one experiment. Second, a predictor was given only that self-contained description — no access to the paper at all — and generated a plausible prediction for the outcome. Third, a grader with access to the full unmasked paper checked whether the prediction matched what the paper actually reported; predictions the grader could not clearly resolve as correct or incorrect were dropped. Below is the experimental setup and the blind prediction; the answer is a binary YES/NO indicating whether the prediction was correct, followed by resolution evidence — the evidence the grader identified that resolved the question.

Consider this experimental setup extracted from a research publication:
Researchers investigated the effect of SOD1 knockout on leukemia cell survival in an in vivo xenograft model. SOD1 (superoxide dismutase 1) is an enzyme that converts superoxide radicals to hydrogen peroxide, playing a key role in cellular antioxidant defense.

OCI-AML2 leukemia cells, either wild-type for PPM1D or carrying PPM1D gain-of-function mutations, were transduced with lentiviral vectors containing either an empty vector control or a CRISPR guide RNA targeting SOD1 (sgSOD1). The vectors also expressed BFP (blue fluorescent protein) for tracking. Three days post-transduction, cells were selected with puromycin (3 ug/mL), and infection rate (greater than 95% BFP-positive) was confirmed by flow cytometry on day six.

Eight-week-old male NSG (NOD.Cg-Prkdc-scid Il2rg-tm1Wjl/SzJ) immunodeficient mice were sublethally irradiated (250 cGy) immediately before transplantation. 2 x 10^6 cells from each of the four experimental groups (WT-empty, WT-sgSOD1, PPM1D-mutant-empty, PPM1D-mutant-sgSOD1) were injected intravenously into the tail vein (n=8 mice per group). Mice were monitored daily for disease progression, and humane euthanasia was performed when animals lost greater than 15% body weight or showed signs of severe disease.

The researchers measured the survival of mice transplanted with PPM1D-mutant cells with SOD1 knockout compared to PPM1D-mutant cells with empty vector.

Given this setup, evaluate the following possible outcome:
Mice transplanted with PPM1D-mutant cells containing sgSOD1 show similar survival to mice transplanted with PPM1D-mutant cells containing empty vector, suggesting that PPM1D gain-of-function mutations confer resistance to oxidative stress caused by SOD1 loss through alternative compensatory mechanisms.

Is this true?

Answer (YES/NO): NO